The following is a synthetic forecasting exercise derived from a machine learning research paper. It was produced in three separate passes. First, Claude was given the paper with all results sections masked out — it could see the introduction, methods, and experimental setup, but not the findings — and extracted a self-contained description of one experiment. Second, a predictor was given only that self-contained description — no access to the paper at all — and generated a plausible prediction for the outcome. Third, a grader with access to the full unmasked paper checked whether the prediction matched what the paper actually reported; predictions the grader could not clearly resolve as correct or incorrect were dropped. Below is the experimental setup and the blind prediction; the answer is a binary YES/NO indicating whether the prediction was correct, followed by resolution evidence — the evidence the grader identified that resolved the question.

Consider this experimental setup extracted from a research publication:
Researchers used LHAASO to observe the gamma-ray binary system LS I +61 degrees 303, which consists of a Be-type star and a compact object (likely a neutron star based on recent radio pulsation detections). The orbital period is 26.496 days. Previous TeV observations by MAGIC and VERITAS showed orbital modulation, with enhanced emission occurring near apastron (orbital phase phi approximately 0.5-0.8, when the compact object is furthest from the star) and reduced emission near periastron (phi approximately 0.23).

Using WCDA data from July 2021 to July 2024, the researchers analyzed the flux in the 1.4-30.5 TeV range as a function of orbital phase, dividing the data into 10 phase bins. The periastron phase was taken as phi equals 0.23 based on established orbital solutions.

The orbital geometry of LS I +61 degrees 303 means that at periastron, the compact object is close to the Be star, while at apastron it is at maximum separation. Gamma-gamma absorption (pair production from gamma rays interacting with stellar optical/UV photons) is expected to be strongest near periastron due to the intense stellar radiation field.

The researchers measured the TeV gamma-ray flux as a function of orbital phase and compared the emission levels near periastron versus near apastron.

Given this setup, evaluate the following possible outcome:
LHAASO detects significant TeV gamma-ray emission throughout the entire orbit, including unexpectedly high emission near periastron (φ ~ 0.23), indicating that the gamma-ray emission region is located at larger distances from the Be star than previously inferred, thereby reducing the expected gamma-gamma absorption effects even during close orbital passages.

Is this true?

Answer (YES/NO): NO